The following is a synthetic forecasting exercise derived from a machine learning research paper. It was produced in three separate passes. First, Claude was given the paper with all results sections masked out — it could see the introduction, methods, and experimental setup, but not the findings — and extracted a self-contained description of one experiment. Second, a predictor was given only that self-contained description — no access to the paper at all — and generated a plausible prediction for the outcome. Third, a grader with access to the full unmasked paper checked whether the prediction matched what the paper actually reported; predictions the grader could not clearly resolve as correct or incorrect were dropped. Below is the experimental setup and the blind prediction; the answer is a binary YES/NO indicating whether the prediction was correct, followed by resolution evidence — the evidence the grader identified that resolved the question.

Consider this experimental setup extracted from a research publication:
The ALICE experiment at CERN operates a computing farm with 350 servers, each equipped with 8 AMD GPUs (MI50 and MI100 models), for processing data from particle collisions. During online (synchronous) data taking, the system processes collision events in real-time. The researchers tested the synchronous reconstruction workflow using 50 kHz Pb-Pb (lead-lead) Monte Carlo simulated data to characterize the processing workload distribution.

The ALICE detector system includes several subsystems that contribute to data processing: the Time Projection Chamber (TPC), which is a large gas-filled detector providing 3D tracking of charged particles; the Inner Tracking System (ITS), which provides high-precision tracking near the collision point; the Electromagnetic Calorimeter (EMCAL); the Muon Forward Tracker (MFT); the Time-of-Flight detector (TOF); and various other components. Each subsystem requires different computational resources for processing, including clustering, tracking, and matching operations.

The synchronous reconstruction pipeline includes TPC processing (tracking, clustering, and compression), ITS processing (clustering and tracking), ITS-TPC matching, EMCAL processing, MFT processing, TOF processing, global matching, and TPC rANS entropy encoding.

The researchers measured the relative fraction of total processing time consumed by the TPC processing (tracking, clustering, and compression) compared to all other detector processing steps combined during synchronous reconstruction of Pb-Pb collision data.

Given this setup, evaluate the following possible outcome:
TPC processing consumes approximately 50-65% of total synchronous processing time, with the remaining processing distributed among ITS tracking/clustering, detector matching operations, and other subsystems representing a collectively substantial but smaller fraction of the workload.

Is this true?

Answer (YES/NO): NO